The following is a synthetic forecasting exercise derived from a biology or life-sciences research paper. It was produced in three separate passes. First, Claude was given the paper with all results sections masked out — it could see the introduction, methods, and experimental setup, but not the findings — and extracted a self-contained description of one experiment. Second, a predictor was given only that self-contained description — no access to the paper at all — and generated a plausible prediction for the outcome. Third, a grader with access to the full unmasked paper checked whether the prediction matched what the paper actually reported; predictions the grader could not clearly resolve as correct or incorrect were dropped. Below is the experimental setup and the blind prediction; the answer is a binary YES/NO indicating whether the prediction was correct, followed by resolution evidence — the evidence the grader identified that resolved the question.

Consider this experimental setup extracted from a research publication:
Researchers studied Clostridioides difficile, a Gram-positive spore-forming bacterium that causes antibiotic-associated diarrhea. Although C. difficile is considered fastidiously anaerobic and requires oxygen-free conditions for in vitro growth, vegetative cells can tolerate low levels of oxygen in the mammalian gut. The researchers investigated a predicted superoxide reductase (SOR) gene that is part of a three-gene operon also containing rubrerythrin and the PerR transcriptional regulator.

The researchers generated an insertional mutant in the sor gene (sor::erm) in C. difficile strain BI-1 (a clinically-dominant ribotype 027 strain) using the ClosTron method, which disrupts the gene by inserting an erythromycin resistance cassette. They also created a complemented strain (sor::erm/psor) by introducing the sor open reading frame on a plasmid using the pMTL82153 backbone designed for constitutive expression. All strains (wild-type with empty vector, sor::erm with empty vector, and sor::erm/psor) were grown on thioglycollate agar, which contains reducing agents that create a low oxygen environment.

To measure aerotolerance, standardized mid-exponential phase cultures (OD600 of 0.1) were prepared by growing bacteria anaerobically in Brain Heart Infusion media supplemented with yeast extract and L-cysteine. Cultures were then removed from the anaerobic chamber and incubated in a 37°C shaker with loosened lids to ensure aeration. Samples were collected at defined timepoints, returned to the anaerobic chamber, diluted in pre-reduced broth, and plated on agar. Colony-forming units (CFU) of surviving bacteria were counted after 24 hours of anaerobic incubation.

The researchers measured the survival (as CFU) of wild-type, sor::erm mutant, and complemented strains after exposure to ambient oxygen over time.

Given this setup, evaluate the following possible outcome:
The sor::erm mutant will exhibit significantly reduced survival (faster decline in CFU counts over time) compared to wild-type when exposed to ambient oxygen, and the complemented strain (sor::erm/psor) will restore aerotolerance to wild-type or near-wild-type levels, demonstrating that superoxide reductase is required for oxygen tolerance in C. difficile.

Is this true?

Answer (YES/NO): YES